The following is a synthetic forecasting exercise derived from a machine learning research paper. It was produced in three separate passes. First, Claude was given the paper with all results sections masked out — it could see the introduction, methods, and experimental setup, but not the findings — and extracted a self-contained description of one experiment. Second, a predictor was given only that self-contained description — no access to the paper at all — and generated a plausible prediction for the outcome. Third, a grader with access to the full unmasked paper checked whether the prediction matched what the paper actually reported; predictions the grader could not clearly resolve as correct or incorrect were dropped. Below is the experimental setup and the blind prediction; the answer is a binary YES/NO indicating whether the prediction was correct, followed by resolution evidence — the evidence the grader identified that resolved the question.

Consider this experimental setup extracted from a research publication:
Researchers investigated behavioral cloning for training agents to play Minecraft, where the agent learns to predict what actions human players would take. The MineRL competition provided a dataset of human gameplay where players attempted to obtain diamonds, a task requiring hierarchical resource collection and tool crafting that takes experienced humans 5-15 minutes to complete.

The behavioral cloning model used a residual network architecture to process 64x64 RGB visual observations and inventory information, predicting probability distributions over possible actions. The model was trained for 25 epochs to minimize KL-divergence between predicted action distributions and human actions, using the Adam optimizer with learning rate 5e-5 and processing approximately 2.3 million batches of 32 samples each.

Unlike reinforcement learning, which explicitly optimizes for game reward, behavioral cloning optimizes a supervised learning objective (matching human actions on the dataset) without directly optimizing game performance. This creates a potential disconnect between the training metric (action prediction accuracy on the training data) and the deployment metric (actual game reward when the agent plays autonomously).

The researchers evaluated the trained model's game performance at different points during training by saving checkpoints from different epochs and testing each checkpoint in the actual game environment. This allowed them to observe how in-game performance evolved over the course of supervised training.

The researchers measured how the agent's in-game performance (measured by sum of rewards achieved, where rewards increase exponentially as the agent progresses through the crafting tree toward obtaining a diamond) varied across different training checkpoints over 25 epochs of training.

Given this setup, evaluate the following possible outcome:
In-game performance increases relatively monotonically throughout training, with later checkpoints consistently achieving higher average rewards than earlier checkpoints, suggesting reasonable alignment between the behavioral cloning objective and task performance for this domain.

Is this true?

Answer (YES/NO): NO